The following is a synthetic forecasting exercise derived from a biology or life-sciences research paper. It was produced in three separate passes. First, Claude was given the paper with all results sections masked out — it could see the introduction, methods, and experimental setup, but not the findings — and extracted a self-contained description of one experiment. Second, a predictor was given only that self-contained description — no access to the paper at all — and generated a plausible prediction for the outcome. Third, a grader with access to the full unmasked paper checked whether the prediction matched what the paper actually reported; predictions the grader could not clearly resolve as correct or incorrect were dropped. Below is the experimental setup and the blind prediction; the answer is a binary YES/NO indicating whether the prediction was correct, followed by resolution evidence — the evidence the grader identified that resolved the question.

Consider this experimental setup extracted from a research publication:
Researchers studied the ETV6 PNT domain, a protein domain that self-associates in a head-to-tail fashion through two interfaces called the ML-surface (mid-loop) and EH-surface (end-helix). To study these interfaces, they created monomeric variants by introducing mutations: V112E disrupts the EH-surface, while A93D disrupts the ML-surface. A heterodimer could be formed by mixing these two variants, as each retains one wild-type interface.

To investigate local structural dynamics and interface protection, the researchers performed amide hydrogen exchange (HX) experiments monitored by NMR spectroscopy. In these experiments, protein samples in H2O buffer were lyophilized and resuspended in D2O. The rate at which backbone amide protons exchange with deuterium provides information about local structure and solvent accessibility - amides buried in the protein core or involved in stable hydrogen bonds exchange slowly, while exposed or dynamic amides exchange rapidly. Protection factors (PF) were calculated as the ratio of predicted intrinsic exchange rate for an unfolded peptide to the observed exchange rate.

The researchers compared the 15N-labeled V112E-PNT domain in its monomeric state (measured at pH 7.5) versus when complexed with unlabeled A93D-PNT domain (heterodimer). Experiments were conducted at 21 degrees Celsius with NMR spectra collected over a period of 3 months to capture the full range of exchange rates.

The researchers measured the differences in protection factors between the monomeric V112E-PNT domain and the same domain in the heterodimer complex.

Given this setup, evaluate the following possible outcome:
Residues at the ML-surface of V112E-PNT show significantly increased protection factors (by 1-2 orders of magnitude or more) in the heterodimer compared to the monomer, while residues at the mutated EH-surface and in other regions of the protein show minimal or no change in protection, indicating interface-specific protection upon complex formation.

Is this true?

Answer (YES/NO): NO